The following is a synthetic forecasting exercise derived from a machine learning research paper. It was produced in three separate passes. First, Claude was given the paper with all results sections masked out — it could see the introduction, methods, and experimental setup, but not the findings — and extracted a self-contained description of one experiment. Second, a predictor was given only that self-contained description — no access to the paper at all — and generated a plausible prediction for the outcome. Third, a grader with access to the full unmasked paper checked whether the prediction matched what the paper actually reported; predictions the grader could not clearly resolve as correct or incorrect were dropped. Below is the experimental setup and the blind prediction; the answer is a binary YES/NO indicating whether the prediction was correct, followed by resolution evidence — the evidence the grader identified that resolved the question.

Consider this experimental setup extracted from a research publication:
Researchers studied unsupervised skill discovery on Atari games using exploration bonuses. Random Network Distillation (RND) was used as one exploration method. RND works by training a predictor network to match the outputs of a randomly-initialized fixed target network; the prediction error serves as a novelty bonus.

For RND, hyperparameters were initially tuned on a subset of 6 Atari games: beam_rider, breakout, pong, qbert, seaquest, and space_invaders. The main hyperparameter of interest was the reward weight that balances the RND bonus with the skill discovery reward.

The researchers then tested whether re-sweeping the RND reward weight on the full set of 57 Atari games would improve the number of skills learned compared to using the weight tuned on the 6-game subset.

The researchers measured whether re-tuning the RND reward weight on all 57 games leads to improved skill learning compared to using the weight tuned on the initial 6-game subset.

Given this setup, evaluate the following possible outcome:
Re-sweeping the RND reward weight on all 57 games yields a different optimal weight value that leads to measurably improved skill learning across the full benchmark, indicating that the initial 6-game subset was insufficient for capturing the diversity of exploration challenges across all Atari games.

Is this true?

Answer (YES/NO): NO